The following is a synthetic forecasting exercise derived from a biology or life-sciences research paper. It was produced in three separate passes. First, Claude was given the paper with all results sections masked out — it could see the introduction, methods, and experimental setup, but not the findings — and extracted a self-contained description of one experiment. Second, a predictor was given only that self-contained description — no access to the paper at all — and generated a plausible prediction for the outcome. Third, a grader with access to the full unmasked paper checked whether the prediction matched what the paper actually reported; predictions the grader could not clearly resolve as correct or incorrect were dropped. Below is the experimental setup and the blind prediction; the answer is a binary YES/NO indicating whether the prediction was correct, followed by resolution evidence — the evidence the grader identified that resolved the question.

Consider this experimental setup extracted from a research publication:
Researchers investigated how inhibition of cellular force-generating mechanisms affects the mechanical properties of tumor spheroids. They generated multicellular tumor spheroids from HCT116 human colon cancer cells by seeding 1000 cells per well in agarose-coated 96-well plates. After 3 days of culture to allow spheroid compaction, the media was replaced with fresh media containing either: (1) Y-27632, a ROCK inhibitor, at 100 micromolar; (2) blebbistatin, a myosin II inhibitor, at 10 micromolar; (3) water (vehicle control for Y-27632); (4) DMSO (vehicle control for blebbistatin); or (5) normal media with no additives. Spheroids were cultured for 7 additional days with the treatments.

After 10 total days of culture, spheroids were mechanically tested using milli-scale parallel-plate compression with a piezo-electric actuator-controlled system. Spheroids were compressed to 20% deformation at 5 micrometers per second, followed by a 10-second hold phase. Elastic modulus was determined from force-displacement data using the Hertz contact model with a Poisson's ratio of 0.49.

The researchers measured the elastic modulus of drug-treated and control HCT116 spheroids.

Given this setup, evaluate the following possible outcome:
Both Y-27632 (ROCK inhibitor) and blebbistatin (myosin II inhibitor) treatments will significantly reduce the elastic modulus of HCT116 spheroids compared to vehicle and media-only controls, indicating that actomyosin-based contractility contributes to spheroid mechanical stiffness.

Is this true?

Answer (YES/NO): YES